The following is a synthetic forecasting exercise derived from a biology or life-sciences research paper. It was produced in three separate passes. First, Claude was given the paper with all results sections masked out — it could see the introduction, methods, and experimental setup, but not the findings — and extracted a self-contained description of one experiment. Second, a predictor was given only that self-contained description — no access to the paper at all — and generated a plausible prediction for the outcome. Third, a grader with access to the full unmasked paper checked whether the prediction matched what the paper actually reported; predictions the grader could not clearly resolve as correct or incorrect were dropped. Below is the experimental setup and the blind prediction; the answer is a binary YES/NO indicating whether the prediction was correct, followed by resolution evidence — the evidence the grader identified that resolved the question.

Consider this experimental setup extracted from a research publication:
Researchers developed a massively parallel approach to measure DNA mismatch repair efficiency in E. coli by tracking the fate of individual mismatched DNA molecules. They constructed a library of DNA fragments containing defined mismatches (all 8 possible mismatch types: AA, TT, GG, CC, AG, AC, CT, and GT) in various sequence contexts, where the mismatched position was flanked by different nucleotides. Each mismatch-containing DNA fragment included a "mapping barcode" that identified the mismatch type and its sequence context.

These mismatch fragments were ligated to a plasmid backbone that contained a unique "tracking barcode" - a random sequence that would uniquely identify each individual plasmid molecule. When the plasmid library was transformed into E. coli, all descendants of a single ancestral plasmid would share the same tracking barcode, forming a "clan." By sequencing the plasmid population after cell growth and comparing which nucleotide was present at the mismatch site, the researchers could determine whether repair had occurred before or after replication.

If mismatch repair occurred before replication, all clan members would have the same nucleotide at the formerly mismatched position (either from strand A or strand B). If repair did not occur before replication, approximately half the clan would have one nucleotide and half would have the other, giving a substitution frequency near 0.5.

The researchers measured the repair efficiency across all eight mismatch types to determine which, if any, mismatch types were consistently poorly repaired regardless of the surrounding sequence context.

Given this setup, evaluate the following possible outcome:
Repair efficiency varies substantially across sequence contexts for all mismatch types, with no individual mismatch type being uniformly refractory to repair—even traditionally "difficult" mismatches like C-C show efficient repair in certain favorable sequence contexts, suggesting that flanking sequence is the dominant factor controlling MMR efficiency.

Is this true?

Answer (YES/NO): NO